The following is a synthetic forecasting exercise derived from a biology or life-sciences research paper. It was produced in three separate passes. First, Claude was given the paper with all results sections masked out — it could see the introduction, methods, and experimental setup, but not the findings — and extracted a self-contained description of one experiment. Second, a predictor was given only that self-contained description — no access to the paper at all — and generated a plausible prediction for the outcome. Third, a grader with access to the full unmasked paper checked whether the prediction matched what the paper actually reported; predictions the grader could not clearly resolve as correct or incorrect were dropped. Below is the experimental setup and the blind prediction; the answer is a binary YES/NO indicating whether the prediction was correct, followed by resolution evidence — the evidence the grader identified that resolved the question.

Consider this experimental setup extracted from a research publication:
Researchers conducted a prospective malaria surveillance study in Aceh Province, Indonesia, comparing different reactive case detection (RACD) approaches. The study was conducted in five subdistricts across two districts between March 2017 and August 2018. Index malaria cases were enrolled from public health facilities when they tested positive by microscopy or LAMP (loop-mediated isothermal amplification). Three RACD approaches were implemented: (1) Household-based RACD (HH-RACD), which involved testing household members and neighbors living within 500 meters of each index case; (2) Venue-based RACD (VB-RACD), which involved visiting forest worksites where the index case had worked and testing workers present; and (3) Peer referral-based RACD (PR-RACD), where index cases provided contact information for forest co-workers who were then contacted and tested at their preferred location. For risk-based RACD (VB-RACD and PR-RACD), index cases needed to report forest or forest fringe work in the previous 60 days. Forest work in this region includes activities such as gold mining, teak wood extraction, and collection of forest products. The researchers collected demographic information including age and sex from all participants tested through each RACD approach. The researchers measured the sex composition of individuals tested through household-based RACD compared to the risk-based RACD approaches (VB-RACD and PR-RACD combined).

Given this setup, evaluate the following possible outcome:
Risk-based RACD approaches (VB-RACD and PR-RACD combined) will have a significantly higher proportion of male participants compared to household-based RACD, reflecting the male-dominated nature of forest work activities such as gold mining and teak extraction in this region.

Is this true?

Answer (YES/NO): YES